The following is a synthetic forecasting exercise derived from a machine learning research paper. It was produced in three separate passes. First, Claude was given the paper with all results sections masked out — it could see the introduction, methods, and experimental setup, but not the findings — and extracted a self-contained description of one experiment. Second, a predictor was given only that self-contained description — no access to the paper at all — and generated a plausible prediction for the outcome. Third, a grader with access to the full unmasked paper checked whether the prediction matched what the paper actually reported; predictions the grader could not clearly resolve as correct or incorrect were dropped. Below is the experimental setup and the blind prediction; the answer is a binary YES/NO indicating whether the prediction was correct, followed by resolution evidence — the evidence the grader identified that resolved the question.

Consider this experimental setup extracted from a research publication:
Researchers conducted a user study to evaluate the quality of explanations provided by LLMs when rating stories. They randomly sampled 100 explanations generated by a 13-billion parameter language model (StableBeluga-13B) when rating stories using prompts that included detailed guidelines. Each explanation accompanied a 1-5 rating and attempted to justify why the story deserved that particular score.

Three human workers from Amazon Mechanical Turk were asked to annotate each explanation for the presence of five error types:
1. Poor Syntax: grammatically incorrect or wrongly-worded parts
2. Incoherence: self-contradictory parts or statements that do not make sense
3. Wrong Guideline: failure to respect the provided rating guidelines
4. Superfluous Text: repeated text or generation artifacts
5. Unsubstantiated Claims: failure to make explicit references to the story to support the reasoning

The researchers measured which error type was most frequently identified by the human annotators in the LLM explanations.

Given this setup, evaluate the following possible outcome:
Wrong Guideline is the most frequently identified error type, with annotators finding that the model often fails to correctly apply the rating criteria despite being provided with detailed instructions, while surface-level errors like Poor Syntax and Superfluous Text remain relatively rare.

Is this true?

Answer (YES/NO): NO